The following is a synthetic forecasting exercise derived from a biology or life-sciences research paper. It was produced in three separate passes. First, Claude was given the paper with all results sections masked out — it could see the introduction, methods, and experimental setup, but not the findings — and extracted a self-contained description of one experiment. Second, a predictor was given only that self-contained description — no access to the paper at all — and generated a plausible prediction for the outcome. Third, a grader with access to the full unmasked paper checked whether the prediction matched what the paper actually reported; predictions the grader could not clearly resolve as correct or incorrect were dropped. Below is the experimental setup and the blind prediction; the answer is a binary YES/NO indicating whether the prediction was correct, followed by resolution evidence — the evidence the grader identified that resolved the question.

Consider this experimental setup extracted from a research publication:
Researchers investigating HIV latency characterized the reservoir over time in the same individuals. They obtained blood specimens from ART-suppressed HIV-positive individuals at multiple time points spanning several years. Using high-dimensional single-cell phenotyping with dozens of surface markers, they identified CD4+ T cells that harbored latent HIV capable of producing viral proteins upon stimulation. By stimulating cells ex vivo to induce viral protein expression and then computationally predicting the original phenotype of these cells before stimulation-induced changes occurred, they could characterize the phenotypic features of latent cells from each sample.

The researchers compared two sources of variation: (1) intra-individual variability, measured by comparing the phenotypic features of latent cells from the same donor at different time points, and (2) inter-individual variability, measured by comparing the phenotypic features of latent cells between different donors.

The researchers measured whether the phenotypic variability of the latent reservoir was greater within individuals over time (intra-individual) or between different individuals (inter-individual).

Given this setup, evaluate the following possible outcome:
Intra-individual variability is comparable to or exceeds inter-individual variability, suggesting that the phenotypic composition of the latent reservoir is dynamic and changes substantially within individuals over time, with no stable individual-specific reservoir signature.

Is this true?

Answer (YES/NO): NO